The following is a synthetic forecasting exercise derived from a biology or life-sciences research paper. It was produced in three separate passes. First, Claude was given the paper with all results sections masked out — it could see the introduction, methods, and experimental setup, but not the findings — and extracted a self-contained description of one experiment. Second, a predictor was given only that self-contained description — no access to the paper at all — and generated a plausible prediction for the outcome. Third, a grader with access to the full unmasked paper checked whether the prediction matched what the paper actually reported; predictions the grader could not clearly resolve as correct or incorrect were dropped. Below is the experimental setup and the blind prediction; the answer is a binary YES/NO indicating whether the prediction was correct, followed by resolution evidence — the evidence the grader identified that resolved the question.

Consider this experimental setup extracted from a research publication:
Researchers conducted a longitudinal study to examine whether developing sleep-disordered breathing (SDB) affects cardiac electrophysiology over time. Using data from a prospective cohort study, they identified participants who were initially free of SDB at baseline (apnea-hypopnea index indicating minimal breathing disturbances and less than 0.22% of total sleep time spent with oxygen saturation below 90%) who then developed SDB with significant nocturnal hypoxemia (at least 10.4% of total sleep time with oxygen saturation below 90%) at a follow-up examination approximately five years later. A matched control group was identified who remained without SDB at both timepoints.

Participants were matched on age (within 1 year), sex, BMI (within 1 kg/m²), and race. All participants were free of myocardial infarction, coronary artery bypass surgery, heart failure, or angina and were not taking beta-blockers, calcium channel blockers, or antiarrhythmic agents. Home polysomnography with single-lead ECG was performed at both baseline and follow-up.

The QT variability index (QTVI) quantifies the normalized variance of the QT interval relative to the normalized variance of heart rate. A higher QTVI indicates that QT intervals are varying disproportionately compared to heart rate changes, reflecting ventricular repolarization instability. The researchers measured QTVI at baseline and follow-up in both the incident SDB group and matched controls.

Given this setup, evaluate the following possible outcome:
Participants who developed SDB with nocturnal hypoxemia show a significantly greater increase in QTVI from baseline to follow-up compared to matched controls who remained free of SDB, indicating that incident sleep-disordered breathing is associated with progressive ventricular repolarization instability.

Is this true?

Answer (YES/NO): YES